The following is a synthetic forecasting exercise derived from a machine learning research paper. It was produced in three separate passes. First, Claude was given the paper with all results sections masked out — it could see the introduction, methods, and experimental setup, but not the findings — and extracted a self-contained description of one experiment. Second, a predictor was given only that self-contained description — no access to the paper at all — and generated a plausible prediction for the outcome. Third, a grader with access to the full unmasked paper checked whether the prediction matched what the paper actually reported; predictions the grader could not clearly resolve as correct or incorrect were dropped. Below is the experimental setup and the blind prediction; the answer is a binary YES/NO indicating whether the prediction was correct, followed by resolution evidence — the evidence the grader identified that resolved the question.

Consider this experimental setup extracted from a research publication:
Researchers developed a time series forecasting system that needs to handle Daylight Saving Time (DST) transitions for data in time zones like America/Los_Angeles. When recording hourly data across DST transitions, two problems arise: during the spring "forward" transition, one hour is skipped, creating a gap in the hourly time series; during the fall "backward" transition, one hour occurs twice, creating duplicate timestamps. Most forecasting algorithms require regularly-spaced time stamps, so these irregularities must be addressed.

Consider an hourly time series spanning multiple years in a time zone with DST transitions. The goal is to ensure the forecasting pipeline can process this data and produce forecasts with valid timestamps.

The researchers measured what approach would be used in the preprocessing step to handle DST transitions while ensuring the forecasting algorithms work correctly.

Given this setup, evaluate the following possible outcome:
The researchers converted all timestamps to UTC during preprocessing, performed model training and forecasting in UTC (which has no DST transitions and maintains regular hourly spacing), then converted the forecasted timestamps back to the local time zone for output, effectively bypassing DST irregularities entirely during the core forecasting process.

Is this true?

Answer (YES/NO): NO